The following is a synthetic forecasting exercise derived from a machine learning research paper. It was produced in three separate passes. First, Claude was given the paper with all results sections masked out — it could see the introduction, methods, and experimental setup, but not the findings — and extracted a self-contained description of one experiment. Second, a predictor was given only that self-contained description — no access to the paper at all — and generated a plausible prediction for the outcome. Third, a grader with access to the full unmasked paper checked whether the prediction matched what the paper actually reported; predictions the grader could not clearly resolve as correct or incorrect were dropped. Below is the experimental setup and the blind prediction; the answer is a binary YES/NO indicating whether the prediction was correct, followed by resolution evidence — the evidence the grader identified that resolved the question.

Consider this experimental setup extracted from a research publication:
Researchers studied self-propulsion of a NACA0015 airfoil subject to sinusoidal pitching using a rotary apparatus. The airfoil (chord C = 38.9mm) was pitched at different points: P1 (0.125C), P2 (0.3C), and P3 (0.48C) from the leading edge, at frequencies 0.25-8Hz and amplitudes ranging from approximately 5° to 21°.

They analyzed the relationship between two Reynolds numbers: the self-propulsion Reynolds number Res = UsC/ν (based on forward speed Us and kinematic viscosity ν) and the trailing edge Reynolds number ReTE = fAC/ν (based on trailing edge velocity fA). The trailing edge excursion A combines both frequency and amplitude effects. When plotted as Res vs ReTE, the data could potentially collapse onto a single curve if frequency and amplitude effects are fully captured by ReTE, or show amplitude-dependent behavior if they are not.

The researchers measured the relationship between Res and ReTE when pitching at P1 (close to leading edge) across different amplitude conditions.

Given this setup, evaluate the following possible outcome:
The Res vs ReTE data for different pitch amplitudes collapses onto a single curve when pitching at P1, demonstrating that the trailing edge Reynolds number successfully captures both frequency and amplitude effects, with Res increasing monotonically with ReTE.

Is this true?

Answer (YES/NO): NO